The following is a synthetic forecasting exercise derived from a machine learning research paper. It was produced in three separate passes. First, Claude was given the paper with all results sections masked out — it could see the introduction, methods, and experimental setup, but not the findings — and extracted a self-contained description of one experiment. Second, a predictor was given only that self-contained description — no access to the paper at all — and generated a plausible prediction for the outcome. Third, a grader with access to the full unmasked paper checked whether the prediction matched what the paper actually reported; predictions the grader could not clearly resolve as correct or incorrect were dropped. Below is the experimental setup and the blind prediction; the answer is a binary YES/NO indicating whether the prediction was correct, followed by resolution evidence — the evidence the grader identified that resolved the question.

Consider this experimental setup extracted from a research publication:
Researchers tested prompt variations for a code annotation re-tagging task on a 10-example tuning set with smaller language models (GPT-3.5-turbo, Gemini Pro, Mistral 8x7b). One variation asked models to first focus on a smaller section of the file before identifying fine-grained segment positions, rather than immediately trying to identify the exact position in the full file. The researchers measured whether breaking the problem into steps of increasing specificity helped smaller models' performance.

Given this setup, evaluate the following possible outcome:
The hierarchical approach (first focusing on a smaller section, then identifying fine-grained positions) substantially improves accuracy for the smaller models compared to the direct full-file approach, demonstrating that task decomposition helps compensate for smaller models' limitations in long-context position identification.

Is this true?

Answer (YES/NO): YES